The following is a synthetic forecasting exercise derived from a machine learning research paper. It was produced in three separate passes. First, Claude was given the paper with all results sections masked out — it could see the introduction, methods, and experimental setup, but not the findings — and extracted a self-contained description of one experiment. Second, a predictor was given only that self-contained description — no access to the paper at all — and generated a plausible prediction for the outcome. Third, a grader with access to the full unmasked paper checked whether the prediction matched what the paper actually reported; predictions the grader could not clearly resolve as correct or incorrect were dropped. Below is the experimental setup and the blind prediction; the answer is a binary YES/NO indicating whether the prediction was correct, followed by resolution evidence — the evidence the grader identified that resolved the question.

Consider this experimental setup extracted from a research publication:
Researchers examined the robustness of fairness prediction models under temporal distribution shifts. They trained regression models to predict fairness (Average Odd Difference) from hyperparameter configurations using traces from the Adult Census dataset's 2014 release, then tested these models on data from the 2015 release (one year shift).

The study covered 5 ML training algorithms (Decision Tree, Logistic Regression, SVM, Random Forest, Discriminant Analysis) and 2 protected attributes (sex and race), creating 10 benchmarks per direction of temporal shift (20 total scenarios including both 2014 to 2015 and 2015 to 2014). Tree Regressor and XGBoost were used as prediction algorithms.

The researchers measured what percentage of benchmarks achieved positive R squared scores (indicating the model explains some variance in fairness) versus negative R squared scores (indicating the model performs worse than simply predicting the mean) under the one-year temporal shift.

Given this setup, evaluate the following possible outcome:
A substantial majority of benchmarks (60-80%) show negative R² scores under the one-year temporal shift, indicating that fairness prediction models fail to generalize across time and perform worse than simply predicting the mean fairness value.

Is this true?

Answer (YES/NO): NO